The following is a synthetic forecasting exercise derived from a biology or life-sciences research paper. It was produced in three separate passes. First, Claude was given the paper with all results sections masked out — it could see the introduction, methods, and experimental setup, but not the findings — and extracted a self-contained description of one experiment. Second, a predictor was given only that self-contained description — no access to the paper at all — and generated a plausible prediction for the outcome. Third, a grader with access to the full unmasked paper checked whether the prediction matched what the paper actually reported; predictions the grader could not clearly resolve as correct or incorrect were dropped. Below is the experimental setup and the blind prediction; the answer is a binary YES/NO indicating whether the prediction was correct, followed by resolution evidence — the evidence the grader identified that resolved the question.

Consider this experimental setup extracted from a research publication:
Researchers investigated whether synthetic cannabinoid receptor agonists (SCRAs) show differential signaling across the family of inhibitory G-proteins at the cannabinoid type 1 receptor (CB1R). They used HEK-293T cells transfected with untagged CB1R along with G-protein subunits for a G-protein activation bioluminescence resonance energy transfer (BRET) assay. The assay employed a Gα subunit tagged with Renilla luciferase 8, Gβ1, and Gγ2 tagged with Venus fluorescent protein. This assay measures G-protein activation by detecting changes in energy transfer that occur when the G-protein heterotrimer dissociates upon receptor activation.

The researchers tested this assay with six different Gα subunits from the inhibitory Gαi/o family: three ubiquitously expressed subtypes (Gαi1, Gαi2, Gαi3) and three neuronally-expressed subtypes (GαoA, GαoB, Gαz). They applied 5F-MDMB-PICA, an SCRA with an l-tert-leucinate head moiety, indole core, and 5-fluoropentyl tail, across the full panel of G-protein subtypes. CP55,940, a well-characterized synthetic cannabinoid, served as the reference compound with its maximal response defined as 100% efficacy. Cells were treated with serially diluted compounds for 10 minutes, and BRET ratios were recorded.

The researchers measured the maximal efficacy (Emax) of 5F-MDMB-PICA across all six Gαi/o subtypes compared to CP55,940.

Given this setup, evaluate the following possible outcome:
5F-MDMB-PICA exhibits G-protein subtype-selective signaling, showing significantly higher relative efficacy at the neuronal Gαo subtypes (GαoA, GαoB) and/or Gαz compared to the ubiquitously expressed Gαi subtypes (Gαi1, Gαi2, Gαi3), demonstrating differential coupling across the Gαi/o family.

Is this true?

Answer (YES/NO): NO